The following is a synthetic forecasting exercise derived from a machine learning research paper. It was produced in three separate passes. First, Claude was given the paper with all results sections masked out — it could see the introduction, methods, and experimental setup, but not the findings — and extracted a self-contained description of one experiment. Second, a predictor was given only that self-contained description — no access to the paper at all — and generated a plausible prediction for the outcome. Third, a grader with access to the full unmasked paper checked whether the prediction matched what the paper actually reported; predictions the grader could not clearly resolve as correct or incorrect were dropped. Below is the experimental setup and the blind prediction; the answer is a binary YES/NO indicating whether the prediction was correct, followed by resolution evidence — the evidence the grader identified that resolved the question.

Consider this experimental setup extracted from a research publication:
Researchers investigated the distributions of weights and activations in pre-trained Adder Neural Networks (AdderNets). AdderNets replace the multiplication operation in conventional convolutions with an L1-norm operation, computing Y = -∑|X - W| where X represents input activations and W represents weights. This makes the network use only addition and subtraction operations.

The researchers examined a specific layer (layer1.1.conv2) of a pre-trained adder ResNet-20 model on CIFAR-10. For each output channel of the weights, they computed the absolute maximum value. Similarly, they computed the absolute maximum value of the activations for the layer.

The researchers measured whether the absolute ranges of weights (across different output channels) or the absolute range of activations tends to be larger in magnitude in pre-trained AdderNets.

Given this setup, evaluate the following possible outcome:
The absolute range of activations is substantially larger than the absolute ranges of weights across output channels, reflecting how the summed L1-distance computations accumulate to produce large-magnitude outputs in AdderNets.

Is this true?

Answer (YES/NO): NO